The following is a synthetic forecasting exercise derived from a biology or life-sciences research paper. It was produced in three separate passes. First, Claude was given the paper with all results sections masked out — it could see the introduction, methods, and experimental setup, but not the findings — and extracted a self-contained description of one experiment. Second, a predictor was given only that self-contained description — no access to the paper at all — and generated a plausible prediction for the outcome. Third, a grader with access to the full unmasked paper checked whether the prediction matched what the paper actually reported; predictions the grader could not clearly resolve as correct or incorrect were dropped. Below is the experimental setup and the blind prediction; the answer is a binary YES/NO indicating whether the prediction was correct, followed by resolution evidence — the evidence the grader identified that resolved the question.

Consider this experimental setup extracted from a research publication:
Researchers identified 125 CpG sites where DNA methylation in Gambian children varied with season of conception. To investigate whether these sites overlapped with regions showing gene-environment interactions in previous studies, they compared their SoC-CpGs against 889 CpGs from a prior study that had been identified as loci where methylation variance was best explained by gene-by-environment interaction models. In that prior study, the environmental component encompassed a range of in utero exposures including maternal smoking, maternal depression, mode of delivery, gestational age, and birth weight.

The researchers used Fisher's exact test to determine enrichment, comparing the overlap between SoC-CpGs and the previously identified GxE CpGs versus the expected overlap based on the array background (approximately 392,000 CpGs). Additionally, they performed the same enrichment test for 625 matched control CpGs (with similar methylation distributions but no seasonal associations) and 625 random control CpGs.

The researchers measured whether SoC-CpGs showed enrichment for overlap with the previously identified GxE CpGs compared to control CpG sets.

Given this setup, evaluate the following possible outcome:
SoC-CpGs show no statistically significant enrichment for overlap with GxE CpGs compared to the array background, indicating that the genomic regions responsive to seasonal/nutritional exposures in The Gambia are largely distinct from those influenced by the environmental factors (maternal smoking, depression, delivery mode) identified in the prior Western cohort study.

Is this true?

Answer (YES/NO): NO